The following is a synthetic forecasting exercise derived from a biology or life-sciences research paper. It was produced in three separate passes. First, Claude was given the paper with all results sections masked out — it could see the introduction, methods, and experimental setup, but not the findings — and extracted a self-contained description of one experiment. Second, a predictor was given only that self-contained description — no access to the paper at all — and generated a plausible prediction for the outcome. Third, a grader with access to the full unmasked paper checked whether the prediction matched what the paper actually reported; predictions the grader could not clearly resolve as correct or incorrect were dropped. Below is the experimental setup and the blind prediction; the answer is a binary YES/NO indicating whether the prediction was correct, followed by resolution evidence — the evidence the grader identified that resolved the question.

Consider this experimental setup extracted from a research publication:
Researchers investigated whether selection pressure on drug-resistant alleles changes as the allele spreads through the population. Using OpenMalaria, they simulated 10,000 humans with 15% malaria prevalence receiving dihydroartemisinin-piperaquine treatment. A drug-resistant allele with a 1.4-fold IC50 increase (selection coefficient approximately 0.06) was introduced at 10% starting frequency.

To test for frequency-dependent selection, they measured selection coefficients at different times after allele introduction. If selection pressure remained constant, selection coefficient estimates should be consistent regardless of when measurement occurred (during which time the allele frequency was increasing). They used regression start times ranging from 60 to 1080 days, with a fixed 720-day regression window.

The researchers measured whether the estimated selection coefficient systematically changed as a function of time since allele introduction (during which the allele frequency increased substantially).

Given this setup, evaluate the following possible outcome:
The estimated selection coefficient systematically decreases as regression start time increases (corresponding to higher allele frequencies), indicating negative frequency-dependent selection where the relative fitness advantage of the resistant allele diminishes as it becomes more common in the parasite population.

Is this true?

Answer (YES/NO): NO